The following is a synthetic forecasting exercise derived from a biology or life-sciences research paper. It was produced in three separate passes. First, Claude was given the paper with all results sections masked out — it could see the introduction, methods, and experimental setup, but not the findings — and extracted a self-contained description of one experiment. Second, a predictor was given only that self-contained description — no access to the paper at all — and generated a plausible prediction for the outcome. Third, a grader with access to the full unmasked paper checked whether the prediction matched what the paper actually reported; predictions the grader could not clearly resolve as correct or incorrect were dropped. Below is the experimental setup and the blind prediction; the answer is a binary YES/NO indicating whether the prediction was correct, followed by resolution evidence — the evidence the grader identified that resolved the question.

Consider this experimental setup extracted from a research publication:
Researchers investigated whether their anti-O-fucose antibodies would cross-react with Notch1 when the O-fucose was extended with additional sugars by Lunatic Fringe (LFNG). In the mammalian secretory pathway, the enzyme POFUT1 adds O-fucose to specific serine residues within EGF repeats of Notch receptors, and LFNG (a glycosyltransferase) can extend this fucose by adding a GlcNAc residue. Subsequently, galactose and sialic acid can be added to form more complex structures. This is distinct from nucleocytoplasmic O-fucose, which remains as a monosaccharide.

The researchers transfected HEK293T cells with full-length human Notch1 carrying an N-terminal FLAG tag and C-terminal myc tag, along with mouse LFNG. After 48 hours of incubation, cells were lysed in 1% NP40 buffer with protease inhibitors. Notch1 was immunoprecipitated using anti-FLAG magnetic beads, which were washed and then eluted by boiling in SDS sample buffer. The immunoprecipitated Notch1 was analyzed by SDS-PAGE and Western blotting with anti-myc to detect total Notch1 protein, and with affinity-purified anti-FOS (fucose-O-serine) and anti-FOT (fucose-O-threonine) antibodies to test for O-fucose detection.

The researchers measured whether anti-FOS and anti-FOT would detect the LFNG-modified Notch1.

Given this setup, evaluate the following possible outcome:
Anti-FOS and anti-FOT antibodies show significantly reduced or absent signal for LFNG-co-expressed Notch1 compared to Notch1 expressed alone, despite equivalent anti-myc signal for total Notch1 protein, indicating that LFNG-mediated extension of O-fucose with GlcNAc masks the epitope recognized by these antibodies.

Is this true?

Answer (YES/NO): NO